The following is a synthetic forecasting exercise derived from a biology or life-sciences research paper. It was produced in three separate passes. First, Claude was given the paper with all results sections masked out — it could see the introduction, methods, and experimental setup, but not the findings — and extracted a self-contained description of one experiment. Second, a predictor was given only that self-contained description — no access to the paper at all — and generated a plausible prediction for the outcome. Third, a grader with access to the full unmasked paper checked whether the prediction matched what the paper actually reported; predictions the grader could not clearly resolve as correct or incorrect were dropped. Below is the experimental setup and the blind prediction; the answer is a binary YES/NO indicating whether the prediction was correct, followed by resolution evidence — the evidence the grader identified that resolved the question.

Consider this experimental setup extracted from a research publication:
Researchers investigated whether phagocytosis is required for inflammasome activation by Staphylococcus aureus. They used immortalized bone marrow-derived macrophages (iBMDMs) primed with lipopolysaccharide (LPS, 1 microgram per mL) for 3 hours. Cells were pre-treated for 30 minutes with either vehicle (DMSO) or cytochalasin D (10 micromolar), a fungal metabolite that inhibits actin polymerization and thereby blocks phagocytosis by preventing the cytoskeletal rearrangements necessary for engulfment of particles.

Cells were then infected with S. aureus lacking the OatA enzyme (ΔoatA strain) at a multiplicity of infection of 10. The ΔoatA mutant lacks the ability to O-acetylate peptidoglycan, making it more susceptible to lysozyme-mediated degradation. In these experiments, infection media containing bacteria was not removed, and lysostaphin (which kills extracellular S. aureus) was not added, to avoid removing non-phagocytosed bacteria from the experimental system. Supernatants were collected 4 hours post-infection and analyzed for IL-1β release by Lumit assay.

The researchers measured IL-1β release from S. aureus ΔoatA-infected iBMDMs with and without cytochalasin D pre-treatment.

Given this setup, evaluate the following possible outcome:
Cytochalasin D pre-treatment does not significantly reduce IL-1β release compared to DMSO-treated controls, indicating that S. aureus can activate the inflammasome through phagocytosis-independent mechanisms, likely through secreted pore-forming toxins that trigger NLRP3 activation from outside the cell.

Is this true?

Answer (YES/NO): NO